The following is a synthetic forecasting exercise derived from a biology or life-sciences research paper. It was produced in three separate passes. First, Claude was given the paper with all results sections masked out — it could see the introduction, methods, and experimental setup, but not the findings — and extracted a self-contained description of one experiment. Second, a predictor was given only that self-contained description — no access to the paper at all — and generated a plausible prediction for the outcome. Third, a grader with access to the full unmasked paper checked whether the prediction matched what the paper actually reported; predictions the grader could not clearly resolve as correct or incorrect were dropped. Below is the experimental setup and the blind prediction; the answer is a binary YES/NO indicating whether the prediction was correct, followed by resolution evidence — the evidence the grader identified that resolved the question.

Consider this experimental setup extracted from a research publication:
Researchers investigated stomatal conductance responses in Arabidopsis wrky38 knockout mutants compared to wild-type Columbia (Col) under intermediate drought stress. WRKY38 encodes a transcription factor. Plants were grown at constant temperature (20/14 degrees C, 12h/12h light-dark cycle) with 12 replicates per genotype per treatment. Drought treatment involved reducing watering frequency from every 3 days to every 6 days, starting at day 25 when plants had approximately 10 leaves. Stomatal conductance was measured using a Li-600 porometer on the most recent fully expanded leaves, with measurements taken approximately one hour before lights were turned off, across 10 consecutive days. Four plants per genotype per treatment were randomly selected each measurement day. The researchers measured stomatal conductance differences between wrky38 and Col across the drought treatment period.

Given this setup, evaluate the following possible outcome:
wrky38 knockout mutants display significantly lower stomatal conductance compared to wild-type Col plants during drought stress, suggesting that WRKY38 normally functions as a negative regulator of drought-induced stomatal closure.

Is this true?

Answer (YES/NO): YES